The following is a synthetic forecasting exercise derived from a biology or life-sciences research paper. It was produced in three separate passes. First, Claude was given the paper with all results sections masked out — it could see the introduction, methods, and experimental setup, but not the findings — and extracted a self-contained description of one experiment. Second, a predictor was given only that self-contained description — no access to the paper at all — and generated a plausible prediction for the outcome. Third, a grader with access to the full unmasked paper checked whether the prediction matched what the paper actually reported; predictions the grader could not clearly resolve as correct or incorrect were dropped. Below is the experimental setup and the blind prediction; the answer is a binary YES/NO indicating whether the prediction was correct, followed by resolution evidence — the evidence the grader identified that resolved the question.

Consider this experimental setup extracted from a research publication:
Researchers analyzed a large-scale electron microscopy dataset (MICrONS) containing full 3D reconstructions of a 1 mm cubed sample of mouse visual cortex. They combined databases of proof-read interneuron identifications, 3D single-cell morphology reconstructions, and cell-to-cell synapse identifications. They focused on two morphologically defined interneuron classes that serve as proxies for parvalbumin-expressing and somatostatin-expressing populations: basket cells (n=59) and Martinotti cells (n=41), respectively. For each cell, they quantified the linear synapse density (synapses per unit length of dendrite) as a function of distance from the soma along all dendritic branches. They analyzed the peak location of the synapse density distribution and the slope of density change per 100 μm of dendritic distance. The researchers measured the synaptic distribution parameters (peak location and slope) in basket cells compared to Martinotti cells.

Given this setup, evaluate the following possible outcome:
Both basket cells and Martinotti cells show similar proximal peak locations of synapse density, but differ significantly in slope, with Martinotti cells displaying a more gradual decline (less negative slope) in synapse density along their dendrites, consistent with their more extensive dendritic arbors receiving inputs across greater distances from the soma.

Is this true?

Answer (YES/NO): NO